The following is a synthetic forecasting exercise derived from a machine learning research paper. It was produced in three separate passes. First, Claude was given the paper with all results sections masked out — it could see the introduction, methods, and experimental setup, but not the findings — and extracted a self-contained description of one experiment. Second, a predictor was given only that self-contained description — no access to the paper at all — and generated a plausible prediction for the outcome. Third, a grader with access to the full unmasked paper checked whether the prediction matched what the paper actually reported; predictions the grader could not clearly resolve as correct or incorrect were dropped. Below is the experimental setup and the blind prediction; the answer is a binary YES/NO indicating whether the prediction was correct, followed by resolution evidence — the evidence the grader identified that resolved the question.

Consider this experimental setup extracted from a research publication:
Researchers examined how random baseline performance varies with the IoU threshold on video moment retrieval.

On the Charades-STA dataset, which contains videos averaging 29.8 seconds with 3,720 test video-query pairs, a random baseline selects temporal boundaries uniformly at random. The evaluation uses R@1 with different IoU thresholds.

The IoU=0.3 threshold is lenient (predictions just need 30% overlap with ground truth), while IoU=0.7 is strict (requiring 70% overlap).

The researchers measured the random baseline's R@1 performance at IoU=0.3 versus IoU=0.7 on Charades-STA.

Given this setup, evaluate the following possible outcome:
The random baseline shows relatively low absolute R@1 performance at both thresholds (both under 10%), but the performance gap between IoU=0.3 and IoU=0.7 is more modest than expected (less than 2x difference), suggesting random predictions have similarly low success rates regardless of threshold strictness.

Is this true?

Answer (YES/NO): NO